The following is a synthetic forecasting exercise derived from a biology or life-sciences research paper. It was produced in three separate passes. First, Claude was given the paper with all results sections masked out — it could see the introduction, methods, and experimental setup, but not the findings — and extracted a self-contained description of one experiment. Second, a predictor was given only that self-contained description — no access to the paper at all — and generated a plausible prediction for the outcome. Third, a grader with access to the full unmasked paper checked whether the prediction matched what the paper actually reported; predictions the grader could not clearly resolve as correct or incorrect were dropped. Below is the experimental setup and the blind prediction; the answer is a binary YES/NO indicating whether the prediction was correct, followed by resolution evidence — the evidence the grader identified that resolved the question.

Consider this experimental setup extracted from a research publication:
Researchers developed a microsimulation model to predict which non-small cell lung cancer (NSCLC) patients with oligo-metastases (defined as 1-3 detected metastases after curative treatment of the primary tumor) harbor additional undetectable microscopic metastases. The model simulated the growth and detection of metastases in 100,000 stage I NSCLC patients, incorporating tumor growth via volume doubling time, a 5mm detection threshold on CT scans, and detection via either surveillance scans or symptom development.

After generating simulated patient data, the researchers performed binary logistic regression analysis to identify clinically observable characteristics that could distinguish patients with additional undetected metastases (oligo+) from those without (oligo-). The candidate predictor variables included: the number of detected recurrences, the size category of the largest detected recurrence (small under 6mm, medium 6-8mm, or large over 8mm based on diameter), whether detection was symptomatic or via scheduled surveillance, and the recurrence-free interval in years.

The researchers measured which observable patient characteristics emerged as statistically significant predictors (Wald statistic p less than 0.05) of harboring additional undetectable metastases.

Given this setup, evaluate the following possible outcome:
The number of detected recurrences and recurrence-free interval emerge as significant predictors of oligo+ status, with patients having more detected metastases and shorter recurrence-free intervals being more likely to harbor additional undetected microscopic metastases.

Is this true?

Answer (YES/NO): NO